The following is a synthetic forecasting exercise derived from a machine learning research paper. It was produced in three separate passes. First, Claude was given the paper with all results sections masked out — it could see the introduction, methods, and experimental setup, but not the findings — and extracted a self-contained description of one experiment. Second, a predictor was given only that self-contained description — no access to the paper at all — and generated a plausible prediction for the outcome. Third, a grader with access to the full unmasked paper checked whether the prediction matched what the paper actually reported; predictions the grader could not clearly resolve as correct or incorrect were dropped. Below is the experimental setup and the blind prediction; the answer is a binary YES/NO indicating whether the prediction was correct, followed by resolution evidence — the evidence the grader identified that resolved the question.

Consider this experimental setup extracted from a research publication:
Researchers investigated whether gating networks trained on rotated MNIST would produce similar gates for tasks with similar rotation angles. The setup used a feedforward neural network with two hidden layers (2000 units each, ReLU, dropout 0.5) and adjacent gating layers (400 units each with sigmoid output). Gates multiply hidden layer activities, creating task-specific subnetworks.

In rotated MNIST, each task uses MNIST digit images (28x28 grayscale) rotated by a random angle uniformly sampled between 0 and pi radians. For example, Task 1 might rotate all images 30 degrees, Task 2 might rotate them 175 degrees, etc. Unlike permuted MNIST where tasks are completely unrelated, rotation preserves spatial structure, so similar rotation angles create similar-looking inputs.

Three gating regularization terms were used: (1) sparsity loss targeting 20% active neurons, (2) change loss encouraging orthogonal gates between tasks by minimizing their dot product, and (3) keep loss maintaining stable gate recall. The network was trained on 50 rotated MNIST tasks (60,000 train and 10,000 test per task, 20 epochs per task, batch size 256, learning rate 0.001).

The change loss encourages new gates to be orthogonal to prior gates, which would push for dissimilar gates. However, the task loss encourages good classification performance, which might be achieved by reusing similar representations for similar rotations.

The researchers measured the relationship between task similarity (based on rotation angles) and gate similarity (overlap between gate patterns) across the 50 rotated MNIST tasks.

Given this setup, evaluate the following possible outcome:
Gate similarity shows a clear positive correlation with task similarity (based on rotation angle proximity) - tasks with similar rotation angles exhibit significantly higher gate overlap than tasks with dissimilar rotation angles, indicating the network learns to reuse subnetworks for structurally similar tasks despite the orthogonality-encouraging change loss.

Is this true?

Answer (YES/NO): YES